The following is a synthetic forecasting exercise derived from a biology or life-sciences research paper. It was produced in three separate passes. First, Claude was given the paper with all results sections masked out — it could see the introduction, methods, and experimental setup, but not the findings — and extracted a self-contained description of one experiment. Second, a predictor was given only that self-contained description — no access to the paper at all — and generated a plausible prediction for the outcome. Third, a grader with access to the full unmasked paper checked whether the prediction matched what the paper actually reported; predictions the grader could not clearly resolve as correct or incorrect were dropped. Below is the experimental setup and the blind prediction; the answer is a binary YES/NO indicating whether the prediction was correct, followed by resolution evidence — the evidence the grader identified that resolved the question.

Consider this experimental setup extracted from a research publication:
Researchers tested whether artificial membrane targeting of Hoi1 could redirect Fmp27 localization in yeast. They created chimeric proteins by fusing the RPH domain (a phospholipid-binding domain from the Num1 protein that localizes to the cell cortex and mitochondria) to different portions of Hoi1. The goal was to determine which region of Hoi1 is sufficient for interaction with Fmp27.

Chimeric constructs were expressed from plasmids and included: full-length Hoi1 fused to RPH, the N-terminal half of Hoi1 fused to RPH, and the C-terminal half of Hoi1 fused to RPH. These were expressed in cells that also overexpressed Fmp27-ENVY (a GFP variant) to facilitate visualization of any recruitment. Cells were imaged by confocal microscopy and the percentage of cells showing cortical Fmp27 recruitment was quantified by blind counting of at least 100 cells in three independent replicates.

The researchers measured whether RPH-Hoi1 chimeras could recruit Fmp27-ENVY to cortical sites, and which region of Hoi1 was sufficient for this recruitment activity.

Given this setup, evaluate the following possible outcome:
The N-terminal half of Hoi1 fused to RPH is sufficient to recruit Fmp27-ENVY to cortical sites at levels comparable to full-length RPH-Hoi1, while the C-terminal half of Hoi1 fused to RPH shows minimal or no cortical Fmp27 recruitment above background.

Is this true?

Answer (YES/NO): NO